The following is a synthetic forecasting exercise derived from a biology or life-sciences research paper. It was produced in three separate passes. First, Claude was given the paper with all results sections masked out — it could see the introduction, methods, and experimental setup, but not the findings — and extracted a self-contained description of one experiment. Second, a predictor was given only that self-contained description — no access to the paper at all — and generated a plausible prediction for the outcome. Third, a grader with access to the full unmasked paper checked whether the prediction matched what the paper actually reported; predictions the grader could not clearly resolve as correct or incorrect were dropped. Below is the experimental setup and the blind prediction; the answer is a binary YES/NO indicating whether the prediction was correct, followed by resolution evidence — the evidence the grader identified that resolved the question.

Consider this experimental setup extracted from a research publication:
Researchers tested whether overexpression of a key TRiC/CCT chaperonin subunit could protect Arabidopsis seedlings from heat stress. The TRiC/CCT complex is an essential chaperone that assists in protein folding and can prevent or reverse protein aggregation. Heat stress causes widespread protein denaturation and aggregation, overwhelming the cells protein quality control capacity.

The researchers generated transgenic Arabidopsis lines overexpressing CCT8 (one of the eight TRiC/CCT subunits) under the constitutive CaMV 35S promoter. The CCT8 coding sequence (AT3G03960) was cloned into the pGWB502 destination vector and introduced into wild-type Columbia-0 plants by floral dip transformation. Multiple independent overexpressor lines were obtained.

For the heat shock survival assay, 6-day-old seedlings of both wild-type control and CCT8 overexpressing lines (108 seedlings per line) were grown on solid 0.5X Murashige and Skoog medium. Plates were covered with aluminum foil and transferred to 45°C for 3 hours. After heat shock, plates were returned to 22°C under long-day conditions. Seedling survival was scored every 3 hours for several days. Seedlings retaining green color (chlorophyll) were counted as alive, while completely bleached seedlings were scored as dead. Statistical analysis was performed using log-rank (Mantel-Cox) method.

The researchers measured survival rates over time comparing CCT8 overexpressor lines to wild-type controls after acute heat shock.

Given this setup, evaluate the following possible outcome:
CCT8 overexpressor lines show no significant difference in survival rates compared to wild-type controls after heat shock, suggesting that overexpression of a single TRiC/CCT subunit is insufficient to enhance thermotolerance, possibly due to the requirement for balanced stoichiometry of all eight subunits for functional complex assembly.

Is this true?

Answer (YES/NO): NO